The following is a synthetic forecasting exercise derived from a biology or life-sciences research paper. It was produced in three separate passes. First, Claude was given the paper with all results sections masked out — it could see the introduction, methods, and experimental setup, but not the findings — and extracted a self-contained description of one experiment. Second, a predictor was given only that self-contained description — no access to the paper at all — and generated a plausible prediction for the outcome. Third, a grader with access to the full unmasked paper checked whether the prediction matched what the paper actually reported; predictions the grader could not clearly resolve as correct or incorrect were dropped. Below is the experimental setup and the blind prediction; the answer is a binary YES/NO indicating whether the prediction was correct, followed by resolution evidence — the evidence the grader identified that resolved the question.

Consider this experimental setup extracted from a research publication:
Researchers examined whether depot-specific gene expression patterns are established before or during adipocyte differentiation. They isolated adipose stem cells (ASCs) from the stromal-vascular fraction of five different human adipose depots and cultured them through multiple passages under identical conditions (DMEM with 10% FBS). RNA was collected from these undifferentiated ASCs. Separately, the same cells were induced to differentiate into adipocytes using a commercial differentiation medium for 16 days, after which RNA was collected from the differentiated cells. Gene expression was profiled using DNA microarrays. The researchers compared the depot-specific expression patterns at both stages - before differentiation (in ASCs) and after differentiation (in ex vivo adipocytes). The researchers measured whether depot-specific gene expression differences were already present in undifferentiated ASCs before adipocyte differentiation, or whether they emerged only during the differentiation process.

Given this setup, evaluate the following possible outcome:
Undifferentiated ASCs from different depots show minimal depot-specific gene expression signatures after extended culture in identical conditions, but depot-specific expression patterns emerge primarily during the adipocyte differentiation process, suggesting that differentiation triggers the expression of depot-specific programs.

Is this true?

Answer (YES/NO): NO